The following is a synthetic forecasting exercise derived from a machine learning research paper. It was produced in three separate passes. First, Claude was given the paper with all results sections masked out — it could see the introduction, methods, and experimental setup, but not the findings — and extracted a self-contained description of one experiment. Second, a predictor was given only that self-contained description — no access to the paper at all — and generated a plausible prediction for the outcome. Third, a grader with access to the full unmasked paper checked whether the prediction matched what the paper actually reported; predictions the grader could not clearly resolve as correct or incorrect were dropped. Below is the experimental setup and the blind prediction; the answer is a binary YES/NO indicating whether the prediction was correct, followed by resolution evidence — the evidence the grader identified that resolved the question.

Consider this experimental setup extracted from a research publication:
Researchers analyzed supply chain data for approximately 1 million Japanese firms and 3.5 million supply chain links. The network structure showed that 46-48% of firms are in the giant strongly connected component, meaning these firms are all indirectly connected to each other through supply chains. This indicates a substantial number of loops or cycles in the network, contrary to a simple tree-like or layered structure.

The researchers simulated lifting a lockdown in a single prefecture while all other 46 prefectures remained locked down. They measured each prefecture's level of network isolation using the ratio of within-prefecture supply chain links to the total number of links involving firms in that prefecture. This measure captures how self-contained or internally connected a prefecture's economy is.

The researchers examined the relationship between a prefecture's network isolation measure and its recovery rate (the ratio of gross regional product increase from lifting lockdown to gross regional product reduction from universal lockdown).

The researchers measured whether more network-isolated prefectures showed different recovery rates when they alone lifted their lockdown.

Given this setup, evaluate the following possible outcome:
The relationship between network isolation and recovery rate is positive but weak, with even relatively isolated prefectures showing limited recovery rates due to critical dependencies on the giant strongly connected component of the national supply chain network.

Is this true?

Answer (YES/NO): NO